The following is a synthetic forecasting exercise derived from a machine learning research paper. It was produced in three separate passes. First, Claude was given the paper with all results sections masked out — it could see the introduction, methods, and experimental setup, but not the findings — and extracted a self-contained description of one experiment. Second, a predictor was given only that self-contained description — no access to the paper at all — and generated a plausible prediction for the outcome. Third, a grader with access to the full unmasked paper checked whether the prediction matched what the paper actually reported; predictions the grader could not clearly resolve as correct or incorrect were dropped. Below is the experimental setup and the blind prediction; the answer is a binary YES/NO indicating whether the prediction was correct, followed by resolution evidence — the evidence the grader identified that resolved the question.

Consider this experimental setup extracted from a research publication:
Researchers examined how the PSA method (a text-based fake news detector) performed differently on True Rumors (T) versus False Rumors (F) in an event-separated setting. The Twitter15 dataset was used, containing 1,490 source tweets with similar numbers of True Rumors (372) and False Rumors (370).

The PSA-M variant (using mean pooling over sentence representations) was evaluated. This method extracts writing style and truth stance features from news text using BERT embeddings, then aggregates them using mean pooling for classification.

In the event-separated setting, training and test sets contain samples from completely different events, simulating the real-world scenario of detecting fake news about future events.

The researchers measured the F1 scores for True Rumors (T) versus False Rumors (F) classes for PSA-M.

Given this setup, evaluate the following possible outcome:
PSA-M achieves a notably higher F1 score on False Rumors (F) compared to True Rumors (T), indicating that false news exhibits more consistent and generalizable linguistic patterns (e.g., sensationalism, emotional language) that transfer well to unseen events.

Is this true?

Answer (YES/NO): YES